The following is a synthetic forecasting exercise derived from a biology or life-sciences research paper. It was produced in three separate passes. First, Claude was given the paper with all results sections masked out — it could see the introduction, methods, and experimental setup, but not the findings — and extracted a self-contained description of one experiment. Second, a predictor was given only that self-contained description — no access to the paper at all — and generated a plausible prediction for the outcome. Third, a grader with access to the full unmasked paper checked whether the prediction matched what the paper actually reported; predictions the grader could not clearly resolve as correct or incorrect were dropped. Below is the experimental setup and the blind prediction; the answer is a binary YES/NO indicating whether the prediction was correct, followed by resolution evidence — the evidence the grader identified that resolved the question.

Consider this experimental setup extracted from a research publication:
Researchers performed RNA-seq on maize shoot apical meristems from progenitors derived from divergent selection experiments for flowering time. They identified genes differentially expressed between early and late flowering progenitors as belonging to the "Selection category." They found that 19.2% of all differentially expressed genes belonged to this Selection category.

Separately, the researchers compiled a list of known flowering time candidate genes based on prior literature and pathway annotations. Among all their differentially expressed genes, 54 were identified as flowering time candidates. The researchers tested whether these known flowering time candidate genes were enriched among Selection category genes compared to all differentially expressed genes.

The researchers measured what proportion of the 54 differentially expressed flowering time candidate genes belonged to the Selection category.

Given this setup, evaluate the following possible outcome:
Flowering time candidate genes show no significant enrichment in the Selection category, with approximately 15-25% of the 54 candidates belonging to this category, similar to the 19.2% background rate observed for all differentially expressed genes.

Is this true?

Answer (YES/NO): NO